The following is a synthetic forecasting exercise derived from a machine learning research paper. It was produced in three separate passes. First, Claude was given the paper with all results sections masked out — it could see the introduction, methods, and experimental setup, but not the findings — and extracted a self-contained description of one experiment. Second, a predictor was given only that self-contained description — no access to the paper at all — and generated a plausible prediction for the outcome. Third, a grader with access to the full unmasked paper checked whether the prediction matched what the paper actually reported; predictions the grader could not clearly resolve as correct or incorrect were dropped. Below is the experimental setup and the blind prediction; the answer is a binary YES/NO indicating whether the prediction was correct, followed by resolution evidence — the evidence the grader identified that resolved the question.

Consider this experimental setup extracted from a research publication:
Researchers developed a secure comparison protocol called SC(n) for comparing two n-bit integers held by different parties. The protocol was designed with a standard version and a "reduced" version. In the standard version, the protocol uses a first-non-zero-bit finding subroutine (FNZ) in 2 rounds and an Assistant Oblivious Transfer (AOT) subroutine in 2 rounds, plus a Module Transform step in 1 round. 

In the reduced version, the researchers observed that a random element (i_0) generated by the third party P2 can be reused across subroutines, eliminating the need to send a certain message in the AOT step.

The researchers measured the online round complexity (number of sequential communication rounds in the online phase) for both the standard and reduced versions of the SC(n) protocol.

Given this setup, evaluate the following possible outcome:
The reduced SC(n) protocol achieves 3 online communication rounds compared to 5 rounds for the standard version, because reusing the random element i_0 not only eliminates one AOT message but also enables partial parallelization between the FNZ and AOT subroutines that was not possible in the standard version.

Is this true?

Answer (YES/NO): NO